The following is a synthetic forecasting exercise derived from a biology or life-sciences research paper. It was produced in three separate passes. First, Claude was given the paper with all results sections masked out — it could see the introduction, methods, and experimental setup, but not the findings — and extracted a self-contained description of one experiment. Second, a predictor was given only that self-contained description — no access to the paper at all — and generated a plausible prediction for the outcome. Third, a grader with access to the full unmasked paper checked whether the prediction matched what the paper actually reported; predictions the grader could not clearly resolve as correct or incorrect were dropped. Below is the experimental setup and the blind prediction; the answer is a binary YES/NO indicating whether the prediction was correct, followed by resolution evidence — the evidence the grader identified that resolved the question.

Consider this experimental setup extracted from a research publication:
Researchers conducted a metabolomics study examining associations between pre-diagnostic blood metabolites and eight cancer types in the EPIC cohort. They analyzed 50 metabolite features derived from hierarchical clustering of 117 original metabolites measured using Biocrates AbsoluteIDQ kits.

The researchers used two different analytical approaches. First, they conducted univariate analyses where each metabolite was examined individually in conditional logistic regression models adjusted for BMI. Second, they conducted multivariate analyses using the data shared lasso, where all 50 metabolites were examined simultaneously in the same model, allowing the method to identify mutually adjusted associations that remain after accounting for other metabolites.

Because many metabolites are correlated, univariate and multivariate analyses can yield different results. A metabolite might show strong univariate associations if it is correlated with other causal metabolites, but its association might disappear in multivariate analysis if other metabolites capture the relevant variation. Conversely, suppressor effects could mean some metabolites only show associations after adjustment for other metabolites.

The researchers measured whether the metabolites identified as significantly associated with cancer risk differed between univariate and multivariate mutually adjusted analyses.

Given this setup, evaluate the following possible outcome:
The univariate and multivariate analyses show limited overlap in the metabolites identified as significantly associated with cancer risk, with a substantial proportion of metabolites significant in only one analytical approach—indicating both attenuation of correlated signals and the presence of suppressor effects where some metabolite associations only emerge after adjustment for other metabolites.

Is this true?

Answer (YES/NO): YES